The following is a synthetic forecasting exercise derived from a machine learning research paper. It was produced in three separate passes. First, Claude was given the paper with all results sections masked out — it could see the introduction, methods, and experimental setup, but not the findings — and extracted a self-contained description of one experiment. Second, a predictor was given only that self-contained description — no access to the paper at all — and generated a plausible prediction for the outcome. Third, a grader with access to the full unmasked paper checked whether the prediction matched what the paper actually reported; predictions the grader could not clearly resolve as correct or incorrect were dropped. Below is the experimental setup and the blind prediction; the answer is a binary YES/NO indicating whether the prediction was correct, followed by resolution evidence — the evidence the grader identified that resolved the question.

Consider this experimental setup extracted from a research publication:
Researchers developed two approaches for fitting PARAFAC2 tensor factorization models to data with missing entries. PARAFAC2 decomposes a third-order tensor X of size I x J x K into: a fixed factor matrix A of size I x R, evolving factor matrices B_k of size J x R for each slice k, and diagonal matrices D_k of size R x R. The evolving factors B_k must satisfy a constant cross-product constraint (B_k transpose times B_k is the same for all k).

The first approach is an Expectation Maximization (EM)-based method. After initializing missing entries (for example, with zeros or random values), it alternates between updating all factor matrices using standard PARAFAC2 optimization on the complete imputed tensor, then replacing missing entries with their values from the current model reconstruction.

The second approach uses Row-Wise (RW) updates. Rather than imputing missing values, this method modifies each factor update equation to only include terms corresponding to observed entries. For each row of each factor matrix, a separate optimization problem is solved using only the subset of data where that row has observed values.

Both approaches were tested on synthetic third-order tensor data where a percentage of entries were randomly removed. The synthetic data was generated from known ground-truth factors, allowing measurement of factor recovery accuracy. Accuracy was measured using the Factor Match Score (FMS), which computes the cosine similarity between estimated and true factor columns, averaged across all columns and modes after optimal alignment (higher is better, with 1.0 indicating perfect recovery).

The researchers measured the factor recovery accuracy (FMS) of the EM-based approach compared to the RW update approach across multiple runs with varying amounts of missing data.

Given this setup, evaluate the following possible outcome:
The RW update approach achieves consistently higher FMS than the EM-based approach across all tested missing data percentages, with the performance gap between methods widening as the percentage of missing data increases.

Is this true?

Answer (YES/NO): NO